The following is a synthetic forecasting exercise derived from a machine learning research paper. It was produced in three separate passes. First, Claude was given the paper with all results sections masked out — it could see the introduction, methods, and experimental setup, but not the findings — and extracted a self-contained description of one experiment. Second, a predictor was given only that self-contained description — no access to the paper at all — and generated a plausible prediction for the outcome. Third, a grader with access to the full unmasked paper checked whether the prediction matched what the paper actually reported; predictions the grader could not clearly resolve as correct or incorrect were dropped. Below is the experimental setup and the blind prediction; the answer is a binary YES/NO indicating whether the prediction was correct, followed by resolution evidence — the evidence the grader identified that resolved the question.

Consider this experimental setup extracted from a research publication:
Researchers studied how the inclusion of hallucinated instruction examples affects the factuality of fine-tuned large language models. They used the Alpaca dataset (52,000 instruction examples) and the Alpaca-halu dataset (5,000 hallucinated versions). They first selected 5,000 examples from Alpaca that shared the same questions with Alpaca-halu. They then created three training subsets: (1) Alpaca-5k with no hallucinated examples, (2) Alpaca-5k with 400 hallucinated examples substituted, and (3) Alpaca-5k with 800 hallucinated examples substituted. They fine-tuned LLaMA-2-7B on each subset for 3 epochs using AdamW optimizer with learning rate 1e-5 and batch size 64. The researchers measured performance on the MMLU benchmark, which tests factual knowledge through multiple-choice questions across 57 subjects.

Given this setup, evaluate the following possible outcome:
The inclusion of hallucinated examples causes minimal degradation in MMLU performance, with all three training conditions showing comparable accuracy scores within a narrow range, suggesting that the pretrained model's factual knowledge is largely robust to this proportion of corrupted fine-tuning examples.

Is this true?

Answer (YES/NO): NO